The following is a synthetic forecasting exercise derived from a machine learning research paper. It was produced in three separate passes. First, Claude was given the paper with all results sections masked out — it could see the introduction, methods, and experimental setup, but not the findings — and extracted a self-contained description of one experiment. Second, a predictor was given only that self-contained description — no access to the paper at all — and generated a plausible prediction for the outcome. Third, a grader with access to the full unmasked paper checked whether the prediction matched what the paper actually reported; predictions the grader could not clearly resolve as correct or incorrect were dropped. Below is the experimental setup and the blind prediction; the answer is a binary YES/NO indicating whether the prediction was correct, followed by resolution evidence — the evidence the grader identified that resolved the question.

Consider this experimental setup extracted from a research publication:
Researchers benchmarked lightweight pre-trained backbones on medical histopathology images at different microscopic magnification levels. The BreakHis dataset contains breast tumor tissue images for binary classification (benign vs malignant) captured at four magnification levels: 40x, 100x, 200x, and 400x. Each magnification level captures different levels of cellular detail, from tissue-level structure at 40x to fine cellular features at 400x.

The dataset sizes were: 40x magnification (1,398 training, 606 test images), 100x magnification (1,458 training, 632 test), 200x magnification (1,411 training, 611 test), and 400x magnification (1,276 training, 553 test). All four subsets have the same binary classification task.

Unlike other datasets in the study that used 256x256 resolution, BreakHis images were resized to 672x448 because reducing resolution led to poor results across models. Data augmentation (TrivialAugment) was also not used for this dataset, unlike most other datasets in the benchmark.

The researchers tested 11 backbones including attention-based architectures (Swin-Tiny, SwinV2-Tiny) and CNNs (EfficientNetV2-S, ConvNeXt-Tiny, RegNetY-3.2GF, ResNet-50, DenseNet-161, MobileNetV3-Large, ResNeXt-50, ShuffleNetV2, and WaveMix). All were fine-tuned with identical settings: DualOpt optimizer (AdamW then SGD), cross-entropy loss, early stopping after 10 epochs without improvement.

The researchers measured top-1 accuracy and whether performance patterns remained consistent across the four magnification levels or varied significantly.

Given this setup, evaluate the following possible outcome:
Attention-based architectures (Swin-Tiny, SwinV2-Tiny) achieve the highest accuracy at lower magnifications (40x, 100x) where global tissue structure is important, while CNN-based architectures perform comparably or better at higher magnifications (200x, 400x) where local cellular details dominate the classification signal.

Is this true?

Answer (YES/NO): NO